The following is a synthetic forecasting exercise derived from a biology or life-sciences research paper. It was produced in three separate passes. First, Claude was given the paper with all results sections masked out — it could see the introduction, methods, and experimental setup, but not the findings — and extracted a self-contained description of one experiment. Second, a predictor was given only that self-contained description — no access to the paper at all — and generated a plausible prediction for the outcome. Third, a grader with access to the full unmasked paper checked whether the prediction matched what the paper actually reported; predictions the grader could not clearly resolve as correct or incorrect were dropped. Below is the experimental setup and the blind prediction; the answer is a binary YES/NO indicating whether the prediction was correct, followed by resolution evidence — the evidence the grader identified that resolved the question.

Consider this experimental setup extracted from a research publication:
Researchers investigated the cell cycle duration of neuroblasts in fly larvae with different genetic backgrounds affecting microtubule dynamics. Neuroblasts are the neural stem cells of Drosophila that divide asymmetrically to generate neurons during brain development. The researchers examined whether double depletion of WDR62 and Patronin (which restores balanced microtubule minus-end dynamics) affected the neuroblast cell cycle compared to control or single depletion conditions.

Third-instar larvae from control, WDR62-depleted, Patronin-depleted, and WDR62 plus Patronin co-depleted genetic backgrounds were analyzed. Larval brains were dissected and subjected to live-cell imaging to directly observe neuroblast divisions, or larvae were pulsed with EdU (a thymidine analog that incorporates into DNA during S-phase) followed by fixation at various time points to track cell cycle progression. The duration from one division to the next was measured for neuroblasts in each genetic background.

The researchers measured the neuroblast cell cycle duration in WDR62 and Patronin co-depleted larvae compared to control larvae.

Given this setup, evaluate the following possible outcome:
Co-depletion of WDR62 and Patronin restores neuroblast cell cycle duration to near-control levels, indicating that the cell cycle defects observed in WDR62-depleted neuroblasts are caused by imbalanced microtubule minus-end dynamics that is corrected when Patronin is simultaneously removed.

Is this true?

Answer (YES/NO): NO